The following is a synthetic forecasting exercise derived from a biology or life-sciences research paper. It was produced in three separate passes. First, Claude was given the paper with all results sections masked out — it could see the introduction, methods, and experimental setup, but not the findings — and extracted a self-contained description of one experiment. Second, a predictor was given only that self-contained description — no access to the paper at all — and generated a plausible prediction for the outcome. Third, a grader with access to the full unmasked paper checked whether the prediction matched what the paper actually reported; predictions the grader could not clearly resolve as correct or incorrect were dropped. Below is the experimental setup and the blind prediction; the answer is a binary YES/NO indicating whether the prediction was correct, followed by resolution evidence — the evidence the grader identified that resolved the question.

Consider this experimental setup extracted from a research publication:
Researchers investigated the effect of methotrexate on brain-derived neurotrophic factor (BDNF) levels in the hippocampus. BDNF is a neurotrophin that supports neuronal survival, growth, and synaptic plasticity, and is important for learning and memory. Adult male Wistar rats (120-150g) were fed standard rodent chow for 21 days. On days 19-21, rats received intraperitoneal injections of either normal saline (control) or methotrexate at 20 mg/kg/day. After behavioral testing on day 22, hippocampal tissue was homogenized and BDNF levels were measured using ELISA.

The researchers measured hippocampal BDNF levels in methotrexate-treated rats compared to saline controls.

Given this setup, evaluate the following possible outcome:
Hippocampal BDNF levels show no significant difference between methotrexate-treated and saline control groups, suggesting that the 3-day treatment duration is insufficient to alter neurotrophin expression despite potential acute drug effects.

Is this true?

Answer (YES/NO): NO